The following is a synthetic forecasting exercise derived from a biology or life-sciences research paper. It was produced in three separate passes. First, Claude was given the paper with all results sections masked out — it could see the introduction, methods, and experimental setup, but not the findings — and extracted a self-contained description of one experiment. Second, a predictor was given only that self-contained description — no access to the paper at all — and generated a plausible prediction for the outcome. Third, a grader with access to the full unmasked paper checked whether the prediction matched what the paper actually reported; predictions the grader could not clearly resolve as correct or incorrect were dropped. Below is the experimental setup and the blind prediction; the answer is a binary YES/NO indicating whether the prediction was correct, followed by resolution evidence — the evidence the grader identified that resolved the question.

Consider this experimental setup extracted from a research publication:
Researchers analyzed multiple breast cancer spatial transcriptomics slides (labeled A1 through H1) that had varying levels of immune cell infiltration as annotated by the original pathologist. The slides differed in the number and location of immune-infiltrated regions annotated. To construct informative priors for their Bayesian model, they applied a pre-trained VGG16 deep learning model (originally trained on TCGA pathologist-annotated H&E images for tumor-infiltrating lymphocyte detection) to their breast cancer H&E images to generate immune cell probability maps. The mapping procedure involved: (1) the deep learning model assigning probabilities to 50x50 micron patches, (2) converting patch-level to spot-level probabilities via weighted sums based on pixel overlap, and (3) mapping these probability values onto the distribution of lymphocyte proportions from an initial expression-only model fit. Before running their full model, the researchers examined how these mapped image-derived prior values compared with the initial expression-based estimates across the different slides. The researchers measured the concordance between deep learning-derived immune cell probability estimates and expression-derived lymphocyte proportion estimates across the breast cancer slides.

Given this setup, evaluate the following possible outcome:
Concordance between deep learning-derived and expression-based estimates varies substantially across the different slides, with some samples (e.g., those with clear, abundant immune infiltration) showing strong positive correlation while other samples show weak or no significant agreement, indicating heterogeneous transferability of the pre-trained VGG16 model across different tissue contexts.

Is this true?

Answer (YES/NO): NO